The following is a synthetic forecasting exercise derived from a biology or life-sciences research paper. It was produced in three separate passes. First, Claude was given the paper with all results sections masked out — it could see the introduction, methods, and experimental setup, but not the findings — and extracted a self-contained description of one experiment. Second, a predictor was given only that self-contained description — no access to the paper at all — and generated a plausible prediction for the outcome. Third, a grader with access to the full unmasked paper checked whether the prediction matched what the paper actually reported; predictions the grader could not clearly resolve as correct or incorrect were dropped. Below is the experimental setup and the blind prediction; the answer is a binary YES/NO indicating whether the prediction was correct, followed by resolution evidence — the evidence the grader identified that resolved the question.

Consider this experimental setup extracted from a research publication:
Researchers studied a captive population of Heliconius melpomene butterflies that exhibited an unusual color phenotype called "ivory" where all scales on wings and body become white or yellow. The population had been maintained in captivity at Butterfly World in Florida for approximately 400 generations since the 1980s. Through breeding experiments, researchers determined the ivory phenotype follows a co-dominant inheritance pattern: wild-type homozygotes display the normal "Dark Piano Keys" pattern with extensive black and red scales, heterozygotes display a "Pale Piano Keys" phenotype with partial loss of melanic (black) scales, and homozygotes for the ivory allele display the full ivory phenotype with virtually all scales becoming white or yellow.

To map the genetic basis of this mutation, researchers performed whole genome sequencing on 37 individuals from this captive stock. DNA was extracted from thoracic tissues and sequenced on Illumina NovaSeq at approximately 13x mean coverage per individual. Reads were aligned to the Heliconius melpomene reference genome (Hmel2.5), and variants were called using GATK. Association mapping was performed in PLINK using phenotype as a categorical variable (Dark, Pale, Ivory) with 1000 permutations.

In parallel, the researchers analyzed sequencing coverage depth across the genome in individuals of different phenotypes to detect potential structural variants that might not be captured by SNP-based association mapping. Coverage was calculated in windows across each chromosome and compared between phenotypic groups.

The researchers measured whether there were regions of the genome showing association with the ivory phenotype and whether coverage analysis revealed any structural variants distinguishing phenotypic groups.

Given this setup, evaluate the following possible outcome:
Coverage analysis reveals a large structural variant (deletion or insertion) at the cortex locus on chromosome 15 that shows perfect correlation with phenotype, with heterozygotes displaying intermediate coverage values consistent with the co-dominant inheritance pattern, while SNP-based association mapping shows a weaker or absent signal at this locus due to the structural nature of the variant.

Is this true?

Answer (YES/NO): NO